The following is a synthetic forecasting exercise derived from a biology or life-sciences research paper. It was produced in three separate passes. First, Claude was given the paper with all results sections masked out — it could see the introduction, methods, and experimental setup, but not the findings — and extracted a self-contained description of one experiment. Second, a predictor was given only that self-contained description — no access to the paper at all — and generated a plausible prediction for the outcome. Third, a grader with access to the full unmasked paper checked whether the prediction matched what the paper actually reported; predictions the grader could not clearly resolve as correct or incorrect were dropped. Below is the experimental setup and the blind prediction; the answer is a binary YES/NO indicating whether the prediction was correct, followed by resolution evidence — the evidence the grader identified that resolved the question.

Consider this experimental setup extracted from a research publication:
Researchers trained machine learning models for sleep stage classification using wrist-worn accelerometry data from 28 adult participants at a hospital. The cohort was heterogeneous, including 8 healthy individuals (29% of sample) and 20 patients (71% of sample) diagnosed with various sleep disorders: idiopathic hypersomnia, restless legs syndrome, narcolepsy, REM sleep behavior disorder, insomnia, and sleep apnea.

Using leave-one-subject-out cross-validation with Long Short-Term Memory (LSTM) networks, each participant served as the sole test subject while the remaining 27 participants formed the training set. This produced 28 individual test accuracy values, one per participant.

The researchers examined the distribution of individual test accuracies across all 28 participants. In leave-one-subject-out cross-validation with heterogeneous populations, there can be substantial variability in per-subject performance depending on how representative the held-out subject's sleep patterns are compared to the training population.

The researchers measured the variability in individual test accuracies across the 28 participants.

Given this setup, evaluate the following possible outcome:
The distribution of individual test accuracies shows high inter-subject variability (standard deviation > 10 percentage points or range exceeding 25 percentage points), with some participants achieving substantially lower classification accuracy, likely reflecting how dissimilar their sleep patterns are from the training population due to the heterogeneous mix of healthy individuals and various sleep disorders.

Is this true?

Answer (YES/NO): YES